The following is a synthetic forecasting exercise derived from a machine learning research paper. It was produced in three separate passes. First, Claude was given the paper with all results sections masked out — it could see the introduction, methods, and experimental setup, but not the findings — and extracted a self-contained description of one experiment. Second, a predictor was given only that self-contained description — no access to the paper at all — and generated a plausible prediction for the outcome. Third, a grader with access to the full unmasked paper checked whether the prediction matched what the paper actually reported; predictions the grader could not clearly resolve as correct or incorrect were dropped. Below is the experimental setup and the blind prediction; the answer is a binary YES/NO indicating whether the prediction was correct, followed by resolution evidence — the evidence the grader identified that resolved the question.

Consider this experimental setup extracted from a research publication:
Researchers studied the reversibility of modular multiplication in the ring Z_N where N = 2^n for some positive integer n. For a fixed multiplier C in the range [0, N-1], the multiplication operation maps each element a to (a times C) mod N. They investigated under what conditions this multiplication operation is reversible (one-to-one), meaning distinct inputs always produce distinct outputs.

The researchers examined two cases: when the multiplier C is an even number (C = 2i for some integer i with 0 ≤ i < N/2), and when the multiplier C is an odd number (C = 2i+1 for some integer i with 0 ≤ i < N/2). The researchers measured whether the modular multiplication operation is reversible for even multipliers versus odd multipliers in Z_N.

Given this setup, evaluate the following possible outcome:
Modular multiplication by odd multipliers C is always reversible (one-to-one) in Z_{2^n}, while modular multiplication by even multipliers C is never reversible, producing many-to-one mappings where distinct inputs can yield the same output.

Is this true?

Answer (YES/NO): YES